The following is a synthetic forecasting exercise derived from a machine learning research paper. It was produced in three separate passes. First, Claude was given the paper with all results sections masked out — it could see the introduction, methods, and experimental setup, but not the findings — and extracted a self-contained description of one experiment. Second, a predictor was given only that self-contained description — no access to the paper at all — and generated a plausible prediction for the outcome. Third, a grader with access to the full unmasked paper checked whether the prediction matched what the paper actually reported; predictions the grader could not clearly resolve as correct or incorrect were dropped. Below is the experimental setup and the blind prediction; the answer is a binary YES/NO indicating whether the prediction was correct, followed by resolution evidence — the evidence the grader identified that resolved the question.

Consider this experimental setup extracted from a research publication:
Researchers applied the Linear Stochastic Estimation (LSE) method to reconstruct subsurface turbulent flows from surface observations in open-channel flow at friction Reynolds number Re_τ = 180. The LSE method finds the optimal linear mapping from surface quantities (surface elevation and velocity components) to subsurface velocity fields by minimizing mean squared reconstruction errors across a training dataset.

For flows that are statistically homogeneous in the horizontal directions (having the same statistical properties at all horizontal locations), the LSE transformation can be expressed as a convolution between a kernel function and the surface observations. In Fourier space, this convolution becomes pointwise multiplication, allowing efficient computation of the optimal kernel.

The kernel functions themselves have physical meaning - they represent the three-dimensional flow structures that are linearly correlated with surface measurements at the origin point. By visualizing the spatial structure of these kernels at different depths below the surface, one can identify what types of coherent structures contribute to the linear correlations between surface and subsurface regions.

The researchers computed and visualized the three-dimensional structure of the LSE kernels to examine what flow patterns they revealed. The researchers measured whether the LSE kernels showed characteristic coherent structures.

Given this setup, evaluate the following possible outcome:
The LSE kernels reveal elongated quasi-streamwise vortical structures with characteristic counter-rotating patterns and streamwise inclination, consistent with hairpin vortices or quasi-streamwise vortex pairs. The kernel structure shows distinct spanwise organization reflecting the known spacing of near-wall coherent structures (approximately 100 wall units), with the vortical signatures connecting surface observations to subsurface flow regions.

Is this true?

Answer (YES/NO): NO